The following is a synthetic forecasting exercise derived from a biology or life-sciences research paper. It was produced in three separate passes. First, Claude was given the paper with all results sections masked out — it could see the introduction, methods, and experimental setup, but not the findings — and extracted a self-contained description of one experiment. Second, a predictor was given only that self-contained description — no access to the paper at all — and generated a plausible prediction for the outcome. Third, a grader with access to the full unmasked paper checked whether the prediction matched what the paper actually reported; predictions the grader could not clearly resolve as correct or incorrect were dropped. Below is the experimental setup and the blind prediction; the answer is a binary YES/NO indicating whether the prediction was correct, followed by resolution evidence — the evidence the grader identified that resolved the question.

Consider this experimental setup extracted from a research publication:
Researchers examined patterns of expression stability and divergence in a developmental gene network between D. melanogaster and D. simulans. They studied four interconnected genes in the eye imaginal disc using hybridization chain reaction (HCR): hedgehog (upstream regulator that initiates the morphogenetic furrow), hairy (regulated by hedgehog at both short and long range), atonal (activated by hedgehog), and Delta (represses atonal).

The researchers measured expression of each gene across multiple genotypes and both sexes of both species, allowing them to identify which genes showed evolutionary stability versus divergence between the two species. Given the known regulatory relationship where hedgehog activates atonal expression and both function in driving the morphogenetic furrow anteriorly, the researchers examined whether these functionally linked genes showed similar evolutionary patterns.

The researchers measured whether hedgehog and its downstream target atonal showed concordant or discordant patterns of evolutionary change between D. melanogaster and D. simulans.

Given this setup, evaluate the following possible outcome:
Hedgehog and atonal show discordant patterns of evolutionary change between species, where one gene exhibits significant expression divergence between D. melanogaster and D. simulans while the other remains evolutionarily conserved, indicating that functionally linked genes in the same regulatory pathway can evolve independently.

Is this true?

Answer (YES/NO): NO